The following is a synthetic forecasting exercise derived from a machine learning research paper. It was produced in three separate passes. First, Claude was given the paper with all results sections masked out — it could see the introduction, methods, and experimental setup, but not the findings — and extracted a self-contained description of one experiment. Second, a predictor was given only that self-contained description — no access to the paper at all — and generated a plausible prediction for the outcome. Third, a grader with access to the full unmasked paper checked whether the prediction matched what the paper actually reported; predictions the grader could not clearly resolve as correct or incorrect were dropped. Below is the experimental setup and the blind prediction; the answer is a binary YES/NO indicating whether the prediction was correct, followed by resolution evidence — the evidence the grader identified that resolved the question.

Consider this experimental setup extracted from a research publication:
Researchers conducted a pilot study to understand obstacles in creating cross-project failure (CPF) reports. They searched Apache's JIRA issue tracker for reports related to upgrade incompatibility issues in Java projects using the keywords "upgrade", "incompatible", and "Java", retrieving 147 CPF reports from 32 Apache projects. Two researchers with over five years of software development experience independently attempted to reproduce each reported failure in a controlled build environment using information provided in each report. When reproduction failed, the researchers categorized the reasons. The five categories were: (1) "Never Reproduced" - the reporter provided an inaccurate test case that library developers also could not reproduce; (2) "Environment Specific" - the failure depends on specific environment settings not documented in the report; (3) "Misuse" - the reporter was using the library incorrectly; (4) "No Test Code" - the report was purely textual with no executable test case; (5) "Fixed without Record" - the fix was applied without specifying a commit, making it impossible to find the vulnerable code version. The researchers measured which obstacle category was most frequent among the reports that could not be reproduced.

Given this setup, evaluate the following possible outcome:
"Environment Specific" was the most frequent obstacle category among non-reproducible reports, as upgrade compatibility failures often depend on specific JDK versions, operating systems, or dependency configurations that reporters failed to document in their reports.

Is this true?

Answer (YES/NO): YES